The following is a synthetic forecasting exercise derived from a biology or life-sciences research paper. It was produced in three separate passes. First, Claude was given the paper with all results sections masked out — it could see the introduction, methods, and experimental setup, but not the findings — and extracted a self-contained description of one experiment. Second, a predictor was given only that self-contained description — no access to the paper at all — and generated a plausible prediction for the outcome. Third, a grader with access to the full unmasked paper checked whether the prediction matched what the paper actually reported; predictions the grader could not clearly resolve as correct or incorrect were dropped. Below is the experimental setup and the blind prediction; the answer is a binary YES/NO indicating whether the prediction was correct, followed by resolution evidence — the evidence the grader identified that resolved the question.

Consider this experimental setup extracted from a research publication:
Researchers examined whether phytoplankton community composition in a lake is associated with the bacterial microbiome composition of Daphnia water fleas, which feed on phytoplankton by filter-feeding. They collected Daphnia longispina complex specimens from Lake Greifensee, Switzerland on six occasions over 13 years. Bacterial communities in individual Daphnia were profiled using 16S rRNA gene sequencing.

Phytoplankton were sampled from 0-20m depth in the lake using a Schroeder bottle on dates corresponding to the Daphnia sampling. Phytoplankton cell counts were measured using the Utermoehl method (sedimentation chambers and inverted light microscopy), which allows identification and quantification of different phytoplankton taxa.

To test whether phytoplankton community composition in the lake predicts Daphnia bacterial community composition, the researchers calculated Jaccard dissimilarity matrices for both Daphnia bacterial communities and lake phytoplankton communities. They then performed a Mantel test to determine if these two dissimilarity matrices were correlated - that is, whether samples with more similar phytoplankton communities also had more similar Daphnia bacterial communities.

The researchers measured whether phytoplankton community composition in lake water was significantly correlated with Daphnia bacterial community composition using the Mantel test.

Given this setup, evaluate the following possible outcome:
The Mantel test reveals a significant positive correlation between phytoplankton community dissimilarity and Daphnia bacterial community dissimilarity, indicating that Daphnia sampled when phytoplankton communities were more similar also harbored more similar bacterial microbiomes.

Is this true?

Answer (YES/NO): NO